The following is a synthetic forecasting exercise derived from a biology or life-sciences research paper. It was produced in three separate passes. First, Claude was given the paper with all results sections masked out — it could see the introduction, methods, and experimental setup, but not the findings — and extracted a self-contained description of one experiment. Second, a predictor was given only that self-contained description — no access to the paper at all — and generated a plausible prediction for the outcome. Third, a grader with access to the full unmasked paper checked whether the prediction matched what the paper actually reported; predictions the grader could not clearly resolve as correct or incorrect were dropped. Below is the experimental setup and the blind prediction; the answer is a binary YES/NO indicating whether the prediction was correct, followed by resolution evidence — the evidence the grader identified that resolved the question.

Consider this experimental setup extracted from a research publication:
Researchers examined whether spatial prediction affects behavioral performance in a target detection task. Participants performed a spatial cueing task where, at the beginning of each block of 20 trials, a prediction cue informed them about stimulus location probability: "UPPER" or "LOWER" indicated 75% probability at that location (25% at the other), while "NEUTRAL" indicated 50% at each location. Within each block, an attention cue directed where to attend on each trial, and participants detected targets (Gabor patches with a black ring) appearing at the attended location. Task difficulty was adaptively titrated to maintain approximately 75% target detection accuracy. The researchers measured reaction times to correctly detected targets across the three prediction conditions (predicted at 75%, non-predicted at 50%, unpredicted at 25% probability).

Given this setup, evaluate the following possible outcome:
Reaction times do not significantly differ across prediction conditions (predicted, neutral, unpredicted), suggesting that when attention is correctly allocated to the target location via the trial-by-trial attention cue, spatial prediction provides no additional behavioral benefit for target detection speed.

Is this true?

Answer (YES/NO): NO